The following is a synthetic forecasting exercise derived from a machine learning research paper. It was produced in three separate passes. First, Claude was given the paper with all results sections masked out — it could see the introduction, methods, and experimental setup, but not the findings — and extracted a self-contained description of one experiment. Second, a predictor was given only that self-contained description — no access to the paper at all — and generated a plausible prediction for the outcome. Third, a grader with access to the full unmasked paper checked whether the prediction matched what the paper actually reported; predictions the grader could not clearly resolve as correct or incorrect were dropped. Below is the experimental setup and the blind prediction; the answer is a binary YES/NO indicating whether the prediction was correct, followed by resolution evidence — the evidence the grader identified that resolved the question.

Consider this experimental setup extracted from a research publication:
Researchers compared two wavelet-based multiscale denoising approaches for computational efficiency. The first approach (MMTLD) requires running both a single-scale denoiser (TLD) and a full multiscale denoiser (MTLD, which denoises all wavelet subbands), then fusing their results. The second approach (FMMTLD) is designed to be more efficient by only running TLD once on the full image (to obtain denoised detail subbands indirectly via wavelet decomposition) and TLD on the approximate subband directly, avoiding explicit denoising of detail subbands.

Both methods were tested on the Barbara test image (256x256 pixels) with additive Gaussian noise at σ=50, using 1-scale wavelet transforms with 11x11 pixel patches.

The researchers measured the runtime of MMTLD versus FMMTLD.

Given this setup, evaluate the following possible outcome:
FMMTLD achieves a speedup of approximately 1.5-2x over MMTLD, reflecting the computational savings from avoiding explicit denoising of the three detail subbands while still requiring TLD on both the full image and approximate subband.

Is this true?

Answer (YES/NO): YES